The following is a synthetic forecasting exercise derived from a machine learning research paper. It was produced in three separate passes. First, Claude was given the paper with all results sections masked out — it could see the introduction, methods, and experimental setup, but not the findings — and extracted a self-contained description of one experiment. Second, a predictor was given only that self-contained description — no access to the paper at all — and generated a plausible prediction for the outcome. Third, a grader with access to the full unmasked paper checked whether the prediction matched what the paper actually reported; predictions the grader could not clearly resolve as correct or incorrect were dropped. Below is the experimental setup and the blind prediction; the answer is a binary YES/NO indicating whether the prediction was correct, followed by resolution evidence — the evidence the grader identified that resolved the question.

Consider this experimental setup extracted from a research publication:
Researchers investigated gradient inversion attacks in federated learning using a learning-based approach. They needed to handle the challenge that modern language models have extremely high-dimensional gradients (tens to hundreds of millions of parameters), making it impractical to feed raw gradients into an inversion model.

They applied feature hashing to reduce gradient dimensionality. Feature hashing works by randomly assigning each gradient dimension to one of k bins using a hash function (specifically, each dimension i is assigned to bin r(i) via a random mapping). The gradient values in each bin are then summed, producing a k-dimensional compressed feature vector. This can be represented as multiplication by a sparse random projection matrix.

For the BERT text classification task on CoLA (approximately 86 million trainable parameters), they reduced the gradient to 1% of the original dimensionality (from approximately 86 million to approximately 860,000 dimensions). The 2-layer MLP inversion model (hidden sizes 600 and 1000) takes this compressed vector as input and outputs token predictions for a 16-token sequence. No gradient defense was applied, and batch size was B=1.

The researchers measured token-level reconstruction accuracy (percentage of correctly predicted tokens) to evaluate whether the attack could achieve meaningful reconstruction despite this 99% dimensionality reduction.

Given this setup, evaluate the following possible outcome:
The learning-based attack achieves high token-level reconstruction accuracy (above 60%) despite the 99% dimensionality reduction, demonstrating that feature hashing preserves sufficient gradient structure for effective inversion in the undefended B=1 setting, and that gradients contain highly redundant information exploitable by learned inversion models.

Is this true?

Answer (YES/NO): YES